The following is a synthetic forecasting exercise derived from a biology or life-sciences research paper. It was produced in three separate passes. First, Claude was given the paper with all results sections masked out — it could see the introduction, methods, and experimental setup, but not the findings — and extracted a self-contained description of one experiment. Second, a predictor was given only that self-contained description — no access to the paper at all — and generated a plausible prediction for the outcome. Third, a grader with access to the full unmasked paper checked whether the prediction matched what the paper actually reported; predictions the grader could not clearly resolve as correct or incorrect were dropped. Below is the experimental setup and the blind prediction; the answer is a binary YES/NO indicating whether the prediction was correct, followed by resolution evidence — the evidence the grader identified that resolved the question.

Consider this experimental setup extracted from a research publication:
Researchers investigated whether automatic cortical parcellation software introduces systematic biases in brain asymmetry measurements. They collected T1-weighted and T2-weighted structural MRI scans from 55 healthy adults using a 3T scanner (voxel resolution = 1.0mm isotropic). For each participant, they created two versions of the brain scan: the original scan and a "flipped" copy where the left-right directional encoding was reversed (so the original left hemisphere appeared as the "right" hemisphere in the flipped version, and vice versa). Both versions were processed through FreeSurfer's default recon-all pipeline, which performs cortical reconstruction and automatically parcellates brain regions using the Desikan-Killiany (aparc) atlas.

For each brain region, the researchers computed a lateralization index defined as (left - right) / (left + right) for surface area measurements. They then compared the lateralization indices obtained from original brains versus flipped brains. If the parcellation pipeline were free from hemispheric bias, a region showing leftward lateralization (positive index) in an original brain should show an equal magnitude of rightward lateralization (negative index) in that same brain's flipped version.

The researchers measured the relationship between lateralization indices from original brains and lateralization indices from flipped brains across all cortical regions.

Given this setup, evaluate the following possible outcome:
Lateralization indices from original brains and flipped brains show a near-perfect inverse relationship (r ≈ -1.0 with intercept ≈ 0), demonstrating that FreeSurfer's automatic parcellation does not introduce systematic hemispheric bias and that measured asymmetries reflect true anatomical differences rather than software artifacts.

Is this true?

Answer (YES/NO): NO